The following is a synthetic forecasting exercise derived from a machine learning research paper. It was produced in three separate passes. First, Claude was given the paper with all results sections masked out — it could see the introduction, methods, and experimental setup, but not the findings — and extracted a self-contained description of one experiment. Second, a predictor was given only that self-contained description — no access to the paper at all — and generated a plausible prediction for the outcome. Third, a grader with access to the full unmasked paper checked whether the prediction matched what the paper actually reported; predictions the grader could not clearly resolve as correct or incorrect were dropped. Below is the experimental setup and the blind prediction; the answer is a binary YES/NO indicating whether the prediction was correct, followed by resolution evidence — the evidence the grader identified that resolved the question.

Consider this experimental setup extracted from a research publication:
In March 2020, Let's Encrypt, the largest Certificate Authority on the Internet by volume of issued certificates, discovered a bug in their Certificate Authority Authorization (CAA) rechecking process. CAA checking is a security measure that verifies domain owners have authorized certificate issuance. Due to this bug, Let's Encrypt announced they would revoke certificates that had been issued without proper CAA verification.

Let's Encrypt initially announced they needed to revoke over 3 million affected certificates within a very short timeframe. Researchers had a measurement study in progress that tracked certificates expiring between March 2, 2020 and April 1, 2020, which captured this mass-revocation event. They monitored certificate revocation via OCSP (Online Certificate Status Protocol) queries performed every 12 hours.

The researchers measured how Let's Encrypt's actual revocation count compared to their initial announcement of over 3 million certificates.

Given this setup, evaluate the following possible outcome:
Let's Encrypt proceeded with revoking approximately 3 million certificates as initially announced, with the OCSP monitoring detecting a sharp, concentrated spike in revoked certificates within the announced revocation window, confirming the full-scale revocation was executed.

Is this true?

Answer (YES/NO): NO